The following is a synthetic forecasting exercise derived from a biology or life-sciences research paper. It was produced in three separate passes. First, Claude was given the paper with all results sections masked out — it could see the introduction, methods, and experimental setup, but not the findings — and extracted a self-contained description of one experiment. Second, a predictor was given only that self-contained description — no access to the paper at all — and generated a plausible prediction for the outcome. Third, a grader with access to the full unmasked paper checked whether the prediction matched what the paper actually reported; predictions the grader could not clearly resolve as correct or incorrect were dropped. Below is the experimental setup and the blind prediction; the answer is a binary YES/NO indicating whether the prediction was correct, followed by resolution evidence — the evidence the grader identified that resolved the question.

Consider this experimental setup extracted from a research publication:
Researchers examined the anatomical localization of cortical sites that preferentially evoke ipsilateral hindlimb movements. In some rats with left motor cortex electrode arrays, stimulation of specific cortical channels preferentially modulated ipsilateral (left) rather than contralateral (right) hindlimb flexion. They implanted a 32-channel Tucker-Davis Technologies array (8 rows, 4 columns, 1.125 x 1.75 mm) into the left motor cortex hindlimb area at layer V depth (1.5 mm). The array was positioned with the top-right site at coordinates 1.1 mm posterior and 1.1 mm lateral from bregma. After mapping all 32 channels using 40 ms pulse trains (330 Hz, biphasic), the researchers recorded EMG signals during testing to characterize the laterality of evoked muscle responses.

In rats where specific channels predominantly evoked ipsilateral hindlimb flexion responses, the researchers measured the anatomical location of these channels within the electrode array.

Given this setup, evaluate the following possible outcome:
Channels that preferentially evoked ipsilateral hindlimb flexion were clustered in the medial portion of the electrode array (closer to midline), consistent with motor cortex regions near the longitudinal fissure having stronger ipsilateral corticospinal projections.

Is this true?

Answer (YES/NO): YES